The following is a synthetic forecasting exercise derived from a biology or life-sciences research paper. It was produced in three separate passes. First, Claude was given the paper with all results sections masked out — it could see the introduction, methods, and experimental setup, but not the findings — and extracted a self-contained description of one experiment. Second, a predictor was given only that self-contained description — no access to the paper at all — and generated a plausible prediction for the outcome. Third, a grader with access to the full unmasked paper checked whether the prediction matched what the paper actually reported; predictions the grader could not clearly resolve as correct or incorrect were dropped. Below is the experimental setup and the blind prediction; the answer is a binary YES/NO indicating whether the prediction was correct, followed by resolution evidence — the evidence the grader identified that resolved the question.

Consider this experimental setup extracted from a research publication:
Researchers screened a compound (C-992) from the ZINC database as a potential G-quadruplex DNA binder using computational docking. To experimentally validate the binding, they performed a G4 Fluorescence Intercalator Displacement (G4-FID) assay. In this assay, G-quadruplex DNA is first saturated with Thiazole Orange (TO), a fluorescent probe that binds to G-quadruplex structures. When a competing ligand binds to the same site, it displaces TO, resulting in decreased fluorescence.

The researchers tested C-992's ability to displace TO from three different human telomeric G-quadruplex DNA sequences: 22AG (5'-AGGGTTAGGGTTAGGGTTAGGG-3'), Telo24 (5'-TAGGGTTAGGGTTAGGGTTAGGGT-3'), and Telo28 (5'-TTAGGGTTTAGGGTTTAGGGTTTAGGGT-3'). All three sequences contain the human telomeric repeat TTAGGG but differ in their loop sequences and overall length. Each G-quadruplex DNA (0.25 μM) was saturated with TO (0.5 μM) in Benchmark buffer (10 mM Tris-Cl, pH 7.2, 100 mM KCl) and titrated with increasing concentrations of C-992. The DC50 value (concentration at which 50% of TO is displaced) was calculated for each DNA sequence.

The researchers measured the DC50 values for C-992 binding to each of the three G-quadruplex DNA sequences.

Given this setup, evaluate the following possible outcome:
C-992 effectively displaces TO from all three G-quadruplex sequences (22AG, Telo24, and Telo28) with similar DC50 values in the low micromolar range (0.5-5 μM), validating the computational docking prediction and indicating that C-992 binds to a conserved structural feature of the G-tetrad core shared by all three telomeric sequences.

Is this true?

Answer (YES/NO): NO